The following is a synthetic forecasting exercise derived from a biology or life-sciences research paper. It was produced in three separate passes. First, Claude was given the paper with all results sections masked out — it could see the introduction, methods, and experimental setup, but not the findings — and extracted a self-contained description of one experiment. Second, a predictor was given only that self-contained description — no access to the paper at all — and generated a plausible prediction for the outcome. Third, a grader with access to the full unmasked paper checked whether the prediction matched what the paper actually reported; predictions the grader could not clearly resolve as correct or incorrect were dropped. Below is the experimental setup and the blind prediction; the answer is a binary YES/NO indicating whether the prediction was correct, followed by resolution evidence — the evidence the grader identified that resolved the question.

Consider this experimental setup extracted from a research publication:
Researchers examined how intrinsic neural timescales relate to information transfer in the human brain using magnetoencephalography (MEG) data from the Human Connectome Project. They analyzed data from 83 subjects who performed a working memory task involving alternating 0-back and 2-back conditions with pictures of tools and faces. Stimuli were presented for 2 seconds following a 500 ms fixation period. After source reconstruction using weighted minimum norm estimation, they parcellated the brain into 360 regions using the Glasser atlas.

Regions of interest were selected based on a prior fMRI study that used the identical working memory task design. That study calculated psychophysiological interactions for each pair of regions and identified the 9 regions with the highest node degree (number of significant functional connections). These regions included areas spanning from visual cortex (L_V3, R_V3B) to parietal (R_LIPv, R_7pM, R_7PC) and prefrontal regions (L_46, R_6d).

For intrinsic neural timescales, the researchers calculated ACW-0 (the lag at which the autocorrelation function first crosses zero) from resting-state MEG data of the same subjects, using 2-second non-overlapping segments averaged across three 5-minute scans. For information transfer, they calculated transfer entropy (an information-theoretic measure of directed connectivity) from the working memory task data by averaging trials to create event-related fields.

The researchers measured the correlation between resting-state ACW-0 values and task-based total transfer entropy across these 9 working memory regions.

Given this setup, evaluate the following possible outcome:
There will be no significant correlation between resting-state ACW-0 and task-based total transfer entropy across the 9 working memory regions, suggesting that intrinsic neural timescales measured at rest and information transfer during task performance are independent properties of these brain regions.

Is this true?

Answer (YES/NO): NO